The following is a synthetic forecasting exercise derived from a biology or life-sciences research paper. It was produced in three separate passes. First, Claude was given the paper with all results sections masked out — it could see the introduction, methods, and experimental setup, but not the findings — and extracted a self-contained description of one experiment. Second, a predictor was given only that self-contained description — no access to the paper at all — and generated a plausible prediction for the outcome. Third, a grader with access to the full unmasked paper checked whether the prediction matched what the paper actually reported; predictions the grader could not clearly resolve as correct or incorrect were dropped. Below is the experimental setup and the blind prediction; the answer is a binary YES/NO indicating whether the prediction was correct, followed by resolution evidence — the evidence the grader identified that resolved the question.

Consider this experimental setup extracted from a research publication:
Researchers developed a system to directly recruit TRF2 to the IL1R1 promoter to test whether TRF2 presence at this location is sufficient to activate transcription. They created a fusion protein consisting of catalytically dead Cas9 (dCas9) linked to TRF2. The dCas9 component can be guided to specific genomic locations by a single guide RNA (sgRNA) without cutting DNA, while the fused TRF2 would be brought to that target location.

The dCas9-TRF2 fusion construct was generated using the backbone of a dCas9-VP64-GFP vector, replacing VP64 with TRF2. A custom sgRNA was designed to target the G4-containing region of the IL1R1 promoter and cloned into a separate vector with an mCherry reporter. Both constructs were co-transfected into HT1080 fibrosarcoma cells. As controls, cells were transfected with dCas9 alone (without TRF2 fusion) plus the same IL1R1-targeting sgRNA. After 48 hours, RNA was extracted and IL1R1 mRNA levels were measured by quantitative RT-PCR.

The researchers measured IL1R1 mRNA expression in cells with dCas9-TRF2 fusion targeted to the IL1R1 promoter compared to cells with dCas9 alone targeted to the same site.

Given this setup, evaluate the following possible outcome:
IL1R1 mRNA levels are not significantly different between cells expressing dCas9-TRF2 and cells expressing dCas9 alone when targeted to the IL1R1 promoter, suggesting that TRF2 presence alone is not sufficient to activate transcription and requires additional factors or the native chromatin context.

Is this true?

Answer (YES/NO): NO